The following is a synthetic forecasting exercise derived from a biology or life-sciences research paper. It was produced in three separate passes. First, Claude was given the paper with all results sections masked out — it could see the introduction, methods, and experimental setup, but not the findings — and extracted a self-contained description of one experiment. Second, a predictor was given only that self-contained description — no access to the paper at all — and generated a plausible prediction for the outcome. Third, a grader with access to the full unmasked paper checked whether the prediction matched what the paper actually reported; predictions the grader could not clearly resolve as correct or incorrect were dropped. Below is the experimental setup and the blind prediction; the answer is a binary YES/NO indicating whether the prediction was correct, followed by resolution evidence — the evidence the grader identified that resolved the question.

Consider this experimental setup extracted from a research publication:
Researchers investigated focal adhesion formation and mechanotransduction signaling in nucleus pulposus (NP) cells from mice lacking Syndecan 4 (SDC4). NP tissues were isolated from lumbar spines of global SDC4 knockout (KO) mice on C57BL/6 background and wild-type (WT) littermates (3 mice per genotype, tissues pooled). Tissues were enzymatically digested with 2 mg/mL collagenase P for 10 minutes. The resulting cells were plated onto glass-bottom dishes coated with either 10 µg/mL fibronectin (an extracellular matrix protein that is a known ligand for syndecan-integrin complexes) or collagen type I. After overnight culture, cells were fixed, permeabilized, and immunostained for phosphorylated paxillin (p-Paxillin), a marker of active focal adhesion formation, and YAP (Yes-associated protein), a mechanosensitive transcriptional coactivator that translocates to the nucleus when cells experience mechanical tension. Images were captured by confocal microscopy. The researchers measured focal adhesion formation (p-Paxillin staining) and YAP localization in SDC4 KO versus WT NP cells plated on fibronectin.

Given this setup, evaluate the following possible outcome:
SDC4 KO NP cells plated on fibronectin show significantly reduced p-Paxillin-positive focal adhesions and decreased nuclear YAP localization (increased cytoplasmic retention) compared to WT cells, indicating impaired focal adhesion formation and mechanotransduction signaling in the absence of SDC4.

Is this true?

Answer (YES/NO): NO